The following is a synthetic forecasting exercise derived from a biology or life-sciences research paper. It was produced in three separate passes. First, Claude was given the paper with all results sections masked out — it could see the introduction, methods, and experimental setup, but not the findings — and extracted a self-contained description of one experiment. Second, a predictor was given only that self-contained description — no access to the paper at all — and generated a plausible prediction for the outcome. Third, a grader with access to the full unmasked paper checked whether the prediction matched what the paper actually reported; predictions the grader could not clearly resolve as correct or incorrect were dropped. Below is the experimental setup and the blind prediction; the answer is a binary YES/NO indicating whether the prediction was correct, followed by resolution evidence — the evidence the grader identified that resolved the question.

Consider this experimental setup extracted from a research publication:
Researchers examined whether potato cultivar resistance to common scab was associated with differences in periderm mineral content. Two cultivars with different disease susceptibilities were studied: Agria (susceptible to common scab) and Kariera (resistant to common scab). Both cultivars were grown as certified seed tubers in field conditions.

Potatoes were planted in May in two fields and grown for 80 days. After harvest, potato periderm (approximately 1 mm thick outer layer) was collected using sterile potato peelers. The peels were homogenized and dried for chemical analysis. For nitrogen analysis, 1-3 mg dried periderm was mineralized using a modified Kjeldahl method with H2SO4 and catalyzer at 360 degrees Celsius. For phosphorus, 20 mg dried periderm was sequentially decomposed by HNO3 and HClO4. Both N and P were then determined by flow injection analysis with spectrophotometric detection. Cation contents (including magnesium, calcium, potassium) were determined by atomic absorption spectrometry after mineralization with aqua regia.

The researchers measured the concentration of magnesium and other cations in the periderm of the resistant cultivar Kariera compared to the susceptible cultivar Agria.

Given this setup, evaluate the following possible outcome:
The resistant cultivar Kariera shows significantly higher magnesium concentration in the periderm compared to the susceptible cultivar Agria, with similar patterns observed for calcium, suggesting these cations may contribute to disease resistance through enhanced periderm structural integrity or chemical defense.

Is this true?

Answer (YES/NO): NO